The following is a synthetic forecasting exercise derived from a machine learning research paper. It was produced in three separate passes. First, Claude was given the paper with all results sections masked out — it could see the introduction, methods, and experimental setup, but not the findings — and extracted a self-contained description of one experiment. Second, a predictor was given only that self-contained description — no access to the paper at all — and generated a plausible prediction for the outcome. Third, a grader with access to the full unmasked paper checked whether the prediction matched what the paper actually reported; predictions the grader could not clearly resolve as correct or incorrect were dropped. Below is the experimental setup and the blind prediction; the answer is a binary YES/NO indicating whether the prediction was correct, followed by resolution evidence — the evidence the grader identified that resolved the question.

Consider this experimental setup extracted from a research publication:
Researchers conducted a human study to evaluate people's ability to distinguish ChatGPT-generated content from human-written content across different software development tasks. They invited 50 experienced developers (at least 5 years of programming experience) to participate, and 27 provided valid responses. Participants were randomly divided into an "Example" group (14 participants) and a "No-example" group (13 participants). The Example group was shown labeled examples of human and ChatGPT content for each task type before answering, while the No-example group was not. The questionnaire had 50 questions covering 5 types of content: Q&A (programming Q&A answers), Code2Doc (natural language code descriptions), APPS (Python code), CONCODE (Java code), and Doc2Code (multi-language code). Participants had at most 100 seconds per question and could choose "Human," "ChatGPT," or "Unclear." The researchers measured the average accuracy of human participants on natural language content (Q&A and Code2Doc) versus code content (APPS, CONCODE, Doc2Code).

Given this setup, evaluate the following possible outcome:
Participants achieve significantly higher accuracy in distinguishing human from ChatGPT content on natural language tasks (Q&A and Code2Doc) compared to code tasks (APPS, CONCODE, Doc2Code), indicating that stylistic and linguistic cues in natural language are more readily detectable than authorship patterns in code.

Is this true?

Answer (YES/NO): YES